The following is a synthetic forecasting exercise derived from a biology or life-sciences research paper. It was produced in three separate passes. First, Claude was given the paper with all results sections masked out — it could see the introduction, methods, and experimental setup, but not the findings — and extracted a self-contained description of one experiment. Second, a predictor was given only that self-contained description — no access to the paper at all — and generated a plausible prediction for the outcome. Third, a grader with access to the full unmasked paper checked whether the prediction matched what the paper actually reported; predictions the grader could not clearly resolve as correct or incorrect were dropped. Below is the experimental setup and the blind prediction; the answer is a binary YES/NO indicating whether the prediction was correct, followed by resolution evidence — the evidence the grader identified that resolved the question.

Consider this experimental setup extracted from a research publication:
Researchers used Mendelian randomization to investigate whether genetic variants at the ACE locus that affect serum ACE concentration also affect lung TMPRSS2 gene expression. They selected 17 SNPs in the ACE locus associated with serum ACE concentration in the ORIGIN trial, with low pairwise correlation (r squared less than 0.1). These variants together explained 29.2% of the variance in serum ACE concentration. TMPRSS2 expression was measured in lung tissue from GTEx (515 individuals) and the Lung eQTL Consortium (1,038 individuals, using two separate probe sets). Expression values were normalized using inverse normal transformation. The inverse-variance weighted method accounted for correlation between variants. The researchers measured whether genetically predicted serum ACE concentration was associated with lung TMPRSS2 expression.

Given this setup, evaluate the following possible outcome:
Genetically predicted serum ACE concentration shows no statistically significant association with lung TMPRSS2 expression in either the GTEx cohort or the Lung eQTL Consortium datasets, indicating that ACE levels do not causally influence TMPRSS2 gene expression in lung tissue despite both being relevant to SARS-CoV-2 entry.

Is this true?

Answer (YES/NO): YES